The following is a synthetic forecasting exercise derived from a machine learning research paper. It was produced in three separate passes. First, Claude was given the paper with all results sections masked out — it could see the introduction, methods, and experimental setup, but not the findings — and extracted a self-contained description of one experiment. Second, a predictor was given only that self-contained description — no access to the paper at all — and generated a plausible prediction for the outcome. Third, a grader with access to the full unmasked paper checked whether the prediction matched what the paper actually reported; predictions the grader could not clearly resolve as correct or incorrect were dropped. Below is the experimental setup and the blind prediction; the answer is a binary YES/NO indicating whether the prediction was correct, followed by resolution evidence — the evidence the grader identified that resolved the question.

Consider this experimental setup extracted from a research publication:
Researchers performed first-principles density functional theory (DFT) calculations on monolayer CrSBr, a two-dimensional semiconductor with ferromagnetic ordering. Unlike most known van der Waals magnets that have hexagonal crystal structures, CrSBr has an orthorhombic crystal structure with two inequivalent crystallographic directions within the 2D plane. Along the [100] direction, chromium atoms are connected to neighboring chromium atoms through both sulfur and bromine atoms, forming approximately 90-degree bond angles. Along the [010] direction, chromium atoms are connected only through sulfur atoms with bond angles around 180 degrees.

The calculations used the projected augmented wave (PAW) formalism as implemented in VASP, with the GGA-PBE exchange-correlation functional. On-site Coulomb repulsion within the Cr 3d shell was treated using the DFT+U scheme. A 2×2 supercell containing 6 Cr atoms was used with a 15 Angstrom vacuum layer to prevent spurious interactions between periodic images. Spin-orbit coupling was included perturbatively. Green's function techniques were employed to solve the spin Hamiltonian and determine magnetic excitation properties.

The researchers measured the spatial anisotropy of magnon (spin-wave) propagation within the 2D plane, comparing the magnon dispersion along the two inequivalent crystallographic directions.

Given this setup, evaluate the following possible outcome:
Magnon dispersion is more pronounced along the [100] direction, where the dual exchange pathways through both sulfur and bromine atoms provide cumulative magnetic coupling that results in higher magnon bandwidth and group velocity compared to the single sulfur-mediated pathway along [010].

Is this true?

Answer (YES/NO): NO